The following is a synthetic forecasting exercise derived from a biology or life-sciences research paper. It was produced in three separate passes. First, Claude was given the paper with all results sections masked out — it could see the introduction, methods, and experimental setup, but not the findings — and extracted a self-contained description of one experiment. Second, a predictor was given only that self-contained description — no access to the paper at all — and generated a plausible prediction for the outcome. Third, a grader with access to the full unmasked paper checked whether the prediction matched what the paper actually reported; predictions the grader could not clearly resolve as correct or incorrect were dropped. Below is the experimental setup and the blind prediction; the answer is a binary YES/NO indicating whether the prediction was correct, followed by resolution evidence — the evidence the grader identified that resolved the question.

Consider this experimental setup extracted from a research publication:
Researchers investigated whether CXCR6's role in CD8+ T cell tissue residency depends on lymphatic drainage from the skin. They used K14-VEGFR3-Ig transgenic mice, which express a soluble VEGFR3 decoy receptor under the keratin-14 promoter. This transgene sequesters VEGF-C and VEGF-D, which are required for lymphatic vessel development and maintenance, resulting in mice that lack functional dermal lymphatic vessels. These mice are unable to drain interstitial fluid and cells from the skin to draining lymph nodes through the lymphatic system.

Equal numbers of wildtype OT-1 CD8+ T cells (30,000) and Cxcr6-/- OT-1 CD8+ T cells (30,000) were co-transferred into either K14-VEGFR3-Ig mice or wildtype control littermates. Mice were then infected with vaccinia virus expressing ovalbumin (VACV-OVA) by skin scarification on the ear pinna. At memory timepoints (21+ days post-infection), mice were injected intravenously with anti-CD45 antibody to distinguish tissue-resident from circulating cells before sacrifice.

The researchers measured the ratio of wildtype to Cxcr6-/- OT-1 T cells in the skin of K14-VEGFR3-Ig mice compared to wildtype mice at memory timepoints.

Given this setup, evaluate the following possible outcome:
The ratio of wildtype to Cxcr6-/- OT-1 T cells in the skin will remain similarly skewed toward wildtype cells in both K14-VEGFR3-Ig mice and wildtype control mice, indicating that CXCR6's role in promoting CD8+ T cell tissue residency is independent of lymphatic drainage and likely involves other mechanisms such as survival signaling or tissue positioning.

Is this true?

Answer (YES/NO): YES